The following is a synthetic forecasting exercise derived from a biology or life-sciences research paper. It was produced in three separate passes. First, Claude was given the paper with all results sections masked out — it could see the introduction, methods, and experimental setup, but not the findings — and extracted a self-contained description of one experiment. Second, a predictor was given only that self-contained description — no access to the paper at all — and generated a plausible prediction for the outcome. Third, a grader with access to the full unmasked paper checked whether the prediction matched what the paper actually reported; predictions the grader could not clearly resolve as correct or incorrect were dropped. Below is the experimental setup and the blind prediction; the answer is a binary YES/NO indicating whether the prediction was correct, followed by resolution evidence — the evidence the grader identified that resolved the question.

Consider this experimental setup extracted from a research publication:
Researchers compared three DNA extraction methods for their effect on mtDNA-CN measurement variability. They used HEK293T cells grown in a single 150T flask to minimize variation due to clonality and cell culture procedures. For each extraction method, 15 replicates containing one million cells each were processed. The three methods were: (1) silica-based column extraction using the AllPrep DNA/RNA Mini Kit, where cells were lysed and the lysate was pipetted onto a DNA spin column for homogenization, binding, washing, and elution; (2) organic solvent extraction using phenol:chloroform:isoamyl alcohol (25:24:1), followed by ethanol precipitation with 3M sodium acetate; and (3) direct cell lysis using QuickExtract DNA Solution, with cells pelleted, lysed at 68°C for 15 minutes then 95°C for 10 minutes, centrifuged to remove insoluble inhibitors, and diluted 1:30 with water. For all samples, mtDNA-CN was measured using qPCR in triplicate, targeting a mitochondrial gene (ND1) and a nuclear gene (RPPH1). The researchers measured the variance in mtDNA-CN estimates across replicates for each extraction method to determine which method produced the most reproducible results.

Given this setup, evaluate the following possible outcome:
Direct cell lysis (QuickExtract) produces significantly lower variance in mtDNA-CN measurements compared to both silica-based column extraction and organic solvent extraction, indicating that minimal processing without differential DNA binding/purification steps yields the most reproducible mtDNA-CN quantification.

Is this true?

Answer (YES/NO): YES